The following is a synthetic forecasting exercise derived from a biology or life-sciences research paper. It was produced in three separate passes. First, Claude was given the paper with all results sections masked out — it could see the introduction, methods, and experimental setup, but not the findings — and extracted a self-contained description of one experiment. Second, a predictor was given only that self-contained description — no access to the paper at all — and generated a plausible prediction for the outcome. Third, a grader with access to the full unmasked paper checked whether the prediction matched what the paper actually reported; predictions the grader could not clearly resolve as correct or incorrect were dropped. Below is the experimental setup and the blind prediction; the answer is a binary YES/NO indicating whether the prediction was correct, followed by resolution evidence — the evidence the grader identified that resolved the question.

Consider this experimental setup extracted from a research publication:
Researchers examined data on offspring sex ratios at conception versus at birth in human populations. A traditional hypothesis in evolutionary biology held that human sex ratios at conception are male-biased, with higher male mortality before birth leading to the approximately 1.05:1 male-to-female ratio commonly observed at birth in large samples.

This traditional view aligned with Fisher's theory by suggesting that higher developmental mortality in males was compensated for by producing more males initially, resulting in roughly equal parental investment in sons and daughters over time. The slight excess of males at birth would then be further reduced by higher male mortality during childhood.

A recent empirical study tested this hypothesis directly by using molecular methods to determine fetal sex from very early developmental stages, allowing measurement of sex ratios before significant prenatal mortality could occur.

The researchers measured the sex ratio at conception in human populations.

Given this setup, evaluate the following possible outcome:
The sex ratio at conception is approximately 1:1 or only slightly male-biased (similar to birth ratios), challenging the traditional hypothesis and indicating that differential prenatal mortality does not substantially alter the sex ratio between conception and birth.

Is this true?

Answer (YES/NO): YES